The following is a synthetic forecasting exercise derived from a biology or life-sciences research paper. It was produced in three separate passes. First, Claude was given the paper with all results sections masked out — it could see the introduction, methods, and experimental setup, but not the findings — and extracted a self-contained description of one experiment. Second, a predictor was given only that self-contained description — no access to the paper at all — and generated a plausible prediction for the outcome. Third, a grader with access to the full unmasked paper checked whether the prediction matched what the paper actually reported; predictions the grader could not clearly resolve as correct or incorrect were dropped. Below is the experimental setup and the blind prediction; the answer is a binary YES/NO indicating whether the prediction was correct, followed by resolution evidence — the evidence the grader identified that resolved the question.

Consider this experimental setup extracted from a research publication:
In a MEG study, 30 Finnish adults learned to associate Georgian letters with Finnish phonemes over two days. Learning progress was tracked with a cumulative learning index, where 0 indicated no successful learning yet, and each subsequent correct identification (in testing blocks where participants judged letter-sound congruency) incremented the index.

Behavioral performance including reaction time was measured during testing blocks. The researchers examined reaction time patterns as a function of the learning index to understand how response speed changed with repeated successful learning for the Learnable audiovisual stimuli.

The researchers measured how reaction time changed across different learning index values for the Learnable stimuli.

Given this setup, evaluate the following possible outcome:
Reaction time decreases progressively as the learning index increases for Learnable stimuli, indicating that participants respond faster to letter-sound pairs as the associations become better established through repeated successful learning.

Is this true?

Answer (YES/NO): YES